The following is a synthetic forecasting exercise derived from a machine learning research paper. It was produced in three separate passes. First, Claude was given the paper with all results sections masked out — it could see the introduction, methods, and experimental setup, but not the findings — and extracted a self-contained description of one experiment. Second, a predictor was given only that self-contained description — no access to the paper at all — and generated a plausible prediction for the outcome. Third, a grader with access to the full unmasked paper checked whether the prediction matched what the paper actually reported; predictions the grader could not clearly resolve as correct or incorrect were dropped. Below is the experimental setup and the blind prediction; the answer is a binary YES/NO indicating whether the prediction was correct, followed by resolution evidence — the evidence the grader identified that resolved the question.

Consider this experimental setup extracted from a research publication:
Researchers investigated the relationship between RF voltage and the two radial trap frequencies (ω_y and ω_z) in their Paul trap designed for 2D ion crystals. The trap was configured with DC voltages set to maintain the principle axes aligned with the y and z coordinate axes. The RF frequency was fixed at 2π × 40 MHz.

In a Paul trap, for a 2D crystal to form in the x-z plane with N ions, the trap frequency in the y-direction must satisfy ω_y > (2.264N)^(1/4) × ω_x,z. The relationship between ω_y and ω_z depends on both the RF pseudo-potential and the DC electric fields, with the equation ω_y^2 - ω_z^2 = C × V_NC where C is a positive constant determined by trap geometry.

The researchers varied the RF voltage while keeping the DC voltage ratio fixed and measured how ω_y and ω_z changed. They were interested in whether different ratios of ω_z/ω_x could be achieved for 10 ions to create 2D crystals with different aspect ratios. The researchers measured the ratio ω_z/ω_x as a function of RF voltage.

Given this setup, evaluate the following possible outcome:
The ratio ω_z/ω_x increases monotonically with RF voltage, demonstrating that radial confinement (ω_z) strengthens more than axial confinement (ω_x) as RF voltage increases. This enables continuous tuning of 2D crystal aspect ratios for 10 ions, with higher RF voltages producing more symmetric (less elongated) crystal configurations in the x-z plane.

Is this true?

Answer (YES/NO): NO